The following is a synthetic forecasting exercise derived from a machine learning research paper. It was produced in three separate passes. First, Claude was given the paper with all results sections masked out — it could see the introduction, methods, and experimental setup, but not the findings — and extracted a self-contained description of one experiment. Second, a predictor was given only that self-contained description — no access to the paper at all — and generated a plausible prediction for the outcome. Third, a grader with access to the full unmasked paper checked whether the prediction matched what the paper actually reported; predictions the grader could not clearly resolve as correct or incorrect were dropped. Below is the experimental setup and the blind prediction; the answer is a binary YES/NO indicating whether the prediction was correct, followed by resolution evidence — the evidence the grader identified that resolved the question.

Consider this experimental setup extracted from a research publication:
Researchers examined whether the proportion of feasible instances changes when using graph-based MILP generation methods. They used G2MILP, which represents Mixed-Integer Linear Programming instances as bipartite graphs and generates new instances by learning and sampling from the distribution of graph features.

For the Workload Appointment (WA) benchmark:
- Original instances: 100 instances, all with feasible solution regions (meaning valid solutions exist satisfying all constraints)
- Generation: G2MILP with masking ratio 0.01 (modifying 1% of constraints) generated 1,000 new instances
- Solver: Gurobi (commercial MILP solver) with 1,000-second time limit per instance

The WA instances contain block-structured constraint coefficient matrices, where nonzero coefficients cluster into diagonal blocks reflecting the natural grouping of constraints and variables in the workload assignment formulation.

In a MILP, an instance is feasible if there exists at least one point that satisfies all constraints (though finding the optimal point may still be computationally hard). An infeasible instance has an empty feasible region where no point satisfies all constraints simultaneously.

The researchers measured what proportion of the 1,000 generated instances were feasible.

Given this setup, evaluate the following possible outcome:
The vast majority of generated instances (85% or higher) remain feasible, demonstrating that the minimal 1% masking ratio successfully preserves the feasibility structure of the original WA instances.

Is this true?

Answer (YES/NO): NO